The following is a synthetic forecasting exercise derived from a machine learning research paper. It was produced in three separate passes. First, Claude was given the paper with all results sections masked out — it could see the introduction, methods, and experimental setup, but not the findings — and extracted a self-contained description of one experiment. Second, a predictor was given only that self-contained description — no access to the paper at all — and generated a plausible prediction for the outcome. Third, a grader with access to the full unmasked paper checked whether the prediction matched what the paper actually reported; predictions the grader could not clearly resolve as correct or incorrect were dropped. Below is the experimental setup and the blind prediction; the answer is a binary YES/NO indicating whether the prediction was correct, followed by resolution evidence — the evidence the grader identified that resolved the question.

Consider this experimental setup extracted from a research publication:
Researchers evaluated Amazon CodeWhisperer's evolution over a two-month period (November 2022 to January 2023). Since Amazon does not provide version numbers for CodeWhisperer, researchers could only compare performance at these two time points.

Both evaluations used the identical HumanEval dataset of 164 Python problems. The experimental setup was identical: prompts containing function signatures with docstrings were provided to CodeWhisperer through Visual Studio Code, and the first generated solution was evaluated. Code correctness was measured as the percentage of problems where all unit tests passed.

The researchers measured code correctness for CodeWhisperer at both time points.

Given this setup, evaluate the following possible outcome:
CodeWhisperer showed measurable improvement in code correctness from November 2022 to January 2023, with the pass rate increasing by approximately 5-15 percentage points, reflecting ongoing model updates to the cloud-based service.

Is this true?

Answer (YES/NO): YES